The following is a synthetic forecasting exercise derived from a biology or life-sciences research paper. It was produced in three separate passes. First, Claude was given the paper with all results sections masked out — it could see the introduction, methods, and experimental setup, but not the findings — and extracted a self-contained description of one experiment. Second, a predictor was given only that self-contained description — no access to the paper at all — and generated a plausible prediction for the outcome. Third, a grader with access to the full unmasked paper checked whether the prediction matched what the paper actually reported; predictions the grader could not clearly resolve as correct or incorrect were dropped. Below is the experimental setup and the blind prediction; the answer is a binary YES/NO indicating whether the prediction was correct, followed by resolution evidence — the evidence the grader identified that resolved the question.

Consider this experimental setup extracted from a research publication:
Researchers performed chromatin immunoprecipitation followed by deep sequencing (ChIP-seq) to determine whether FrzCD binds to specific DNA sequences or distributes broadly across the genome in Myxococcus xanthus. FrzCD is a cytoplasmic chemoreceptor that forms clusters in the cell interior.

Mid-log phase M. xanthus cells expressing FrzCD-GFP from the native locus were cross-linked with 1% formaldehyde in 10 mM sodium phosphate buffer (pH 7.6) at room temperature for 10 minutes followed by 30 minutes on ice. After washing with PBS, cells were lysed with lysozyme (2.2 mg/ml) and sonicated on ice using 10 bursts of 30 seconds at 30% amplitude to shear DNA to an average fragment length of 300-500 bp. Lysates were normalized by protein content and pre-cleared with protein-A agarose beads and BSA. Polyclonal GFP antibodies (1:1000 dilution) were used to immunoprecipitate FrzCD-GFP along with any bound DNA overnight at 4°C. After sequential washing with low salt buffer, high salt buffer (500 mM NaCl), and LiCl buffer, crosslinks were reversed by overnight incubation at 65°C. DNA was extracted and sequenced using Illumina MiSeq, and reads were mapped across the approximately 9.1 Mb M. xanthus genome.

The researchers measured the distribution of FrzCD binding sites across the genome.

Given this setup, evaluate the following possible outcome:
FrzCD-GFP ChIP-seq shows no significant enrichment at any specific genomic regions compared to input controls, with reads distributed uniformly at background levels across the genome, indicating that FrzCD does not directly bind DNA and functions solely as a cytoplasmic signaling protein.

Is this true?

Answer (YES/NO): NO